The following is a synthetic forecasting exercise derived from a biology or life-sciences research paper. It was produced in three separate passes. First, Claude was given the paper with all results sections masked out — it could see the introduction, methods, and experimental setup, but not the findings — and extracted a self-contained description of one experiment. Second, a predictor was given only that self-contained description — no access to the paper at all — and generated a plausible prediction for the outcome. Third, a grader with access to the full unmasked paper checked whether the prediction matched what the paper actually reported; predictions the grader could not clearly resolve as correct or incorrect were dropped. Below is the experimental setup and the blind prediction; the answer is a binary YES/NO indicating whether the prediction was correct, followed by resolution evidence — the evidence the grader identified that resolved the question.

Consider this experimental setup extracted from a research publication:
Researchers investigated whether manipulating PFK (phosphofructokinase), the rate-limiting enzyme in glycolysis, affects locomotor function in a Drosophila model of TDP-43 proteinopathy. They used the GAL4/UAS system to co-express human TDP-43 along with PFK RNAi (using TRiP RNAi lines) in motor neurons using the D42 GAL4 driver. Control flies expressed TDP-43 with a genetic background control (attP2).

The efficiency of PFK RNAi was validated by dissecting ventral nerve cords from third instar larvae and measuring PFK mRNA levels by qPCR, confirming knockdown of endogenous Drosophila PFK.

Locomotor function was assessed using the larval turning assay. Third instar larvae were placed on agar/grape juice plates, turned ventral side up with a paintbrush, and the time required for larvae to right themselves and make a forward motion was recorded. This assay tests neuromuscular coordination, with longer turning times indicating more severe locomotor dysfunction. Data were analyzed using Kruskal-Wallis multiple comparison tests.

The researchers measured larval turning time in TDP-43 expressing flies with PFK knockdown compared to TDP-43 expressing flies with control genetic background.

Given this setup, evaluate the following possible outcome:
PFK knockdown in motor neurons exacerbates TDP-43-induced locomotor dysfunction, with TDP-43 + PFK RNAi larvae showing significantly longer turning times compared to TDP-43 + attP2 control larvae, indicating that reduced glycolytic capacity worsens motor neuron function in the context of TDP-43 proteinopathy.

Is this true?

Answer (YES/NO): NO